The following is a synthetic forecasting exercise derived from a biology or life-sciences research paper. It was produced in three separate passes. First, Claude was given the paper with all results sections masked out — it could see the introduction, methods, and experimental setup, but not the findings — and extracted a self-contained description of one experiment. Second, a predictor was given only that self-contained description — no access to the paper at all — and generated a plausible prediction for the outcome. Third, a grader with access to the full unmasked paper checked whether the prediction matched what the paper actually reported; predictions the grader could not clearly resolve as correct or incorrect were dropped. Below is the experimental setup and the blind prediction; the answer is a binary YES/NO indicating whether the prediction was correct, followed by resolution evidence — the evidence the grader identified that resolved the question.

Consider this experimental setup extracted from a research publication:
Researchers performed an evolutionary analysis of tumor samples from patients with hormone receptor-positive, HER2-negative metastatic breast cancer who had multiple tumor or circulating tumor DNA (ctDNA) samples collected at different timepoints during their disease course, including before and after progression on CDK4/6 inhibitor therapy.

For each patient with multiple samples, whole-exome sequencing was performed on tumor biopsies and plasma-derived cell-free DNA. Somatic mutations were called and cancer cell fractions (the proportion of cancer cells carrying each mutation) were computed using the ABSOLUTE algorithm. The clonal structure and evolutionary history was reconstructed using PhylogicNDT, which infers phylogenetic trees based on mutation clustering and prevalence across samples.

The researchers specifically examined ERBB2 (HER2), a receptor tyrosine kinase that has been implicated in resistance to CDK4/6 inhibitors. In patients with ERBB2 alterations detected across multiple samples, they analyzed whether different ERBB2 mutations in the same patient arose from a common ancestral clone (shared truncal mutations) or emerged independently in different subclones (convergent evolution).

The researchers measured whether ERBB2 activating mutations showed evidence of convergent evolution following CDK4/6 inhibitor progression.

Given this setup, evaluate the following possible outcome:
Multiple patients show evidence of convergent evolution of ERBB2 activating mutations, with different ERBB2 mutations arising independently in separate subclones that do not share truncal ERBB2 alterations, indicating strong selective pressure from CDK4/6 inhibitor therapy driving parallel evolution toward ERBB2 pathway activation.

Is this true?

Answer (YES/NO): NO